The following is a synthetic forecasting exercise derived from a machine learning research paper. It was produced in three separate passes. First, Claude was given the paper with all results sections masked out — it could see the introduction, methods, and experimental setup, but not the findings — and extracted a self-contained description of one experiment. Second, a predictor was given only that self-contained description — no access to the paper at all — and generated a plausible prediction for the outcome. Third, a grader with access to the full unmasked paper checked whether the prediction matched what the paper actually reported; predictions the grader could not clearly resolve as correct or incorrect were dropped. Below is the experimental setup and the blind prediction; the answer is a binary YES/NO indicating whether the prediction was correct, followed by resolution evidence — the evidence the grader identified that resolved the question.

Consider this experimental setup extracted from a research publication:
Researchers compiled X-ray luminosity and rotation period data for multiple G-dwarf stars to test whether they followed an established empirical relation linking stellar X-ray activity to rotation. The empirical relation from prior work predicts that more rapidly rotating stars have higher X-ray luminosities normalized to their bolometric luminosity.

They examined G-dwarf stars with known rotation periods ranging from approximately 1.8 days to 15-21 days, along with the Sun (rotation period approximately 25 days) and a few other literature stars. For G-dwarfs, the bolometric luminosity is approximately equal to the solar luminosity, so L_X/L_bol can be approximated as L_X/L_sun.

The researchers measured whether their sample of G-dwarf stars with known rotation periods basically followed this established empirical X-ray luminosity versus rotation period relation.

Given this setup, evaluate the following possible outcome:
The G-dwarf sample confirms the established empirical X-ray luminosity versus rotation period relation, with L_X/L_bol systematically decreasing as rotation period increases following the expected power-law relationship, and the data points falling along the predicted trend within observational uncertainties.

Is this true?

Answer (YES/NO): YES